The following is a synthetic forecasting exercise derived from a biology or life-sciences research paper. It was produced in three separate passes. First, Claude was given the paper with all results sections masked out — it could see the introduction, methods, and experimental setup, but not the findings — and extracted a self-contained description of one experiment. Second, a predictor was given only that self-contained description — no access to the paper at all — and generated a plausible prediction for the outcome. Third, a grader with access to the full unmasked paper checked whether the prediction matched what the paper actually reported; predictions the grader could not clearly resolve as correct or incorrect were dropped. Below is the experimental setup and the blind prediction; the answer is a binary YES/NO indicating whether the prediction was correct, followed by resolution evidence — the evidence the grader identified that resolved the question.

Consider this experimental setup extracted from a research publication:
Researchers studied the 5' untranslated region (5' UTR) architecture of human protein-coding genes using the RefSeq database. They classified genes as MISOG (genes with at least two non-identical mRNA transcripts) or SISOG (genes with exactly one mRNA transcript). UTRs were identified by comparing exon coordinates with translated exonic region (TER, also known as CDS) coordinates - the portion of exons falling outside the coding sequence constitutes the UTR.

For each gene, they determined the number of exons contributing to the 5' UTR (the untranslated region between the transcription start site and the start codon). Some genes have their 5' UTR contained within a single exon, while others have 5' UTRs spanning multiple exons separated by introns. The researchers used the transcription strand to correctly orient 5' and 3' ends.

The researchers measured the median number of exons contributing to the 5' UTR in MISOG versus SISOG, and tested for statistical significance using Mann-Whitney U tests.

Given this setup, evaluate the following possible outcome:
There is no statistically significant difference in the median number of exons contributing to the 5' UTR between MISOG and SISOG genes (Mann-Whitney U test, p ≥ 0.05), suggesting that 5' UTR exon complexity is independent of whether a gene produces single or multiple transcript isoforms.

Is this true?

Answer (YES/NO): NO